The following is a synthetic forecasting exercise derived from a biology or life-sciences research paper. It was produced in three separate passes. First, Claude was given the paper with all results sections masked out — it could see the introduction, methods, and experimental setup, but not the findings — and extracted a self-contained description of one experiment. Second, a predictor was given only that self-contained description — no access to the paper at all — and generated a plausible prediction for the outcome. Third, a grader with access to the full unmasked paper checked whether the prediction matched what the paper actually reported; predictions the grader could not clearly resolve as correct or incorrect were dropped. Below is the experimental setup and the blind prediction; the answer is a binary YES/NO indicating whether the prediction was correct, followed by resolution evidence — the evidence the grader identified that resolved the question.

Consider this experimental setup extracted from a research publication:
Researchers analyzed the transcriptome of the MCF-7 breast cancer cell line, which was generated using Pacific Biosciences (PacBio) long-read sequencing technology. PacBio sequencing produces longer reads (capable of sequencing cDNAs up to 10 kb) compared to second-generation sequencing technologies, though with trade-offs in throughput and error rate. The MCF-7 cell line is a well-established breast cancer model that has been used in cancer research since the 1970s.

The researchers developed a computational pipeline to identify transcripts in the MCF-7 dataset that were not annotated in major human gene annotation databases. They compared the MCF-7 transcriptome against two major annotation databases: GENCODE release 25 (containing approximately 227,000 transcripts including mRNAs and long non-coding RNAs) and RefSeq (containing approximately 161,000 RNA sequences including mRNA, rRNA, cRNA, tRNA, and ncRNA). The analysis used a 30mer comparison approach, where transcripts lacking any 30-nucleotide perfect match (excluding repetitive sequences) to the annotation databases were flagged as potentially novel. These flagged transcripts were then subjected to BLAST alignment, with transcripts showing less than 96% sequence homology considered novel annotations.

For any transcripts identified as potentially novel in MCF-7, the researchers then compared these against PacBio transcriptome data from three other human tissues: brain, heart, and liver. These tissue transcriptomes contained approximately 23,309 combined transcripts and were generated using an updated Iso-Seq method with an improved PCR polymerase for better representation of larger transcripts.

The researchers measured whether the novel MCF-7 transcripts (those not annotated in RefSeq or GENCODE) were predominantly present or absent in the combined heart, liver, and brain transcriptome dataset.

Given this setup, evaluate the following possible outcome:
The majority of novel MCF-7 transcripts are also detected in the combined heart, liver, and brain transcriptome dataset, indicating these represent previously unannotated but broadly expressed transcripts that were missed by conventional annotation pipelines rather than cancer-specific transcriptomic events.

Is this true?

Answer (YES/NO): NO